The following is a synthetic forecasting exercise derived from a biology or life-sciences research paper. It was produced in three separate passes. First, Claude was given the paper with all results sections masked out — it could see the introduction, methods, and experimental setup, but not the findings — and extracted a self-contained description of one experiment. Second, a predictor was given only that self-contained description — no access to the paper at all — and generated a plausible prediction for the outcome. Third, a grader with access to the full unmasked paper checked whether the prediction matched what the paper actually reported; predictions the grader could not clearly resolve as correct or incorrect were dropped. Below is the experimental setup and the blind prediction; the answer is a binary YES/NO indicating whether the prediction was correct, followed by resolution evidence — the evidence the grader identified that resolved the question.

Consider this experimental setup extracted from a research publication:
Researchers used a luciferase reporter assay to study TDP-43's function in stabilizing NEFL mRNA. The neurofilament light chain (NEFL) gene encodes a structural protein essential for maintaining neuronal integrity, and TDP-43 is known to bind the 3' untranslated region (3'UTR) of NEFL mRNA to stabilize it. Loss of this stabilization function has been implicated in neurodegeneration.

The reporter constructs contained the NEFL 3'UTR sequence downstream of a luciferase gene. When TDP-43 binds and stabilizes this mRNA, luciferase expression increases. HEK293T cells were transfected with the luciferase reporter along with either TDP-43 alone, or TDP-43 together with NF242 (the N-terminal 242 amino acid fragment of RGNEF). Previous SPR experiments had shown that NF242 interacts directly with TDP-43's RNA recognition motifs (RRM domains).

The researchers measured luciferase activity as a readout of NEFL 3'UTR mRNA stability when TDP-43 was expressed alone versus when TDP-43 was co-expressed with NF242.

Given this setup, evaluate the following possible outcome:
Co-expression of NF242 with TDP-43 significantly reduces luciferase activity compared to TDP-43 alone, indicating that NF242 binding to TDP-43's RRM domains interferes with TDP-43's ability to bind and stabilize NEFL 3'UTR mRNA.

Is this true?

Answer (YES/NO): NO